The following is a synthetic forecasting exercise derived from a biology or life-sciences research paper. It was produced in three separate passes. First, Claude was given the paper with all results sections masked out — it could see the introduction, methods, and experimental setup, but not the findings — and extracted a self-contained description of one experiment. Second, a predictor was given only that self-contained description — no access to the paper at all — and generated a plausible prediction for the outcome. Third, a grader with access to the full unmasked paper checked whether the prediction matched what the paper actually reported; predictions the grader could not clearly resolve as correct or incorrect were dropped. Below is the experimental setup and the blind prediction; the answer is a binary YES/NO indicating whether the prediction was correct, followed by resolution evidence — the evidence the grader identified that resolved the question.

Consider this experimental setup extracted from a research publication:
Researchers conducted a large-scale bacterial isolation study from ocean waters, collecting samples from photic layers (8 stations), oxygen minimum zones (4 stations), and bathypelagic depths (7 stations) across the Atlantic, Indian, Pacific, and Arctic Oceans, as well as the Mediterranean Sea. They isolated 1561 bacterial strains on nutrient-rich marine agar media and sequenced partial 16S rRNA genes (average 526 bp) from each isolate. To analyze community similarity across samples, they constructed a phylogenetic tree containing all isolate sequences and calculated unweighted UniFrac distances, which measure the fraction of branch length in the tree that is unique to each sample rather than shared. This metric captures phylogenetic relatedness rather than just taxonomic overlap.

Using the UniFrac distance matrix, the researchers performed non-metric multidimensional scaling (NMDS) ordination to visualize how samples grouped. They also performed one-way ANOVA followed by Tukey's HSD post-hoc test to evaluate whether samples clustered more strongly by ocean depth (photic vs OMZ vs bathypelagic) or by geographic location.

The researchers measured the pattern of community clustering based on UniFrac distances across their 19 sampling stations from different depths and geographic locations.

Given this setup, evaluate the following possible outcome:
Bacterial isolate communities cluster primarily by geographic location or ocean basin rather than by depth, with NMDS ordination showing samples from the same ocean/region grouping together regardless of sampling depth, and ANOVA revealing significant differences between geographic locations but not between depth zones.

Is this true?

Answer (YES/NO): NO